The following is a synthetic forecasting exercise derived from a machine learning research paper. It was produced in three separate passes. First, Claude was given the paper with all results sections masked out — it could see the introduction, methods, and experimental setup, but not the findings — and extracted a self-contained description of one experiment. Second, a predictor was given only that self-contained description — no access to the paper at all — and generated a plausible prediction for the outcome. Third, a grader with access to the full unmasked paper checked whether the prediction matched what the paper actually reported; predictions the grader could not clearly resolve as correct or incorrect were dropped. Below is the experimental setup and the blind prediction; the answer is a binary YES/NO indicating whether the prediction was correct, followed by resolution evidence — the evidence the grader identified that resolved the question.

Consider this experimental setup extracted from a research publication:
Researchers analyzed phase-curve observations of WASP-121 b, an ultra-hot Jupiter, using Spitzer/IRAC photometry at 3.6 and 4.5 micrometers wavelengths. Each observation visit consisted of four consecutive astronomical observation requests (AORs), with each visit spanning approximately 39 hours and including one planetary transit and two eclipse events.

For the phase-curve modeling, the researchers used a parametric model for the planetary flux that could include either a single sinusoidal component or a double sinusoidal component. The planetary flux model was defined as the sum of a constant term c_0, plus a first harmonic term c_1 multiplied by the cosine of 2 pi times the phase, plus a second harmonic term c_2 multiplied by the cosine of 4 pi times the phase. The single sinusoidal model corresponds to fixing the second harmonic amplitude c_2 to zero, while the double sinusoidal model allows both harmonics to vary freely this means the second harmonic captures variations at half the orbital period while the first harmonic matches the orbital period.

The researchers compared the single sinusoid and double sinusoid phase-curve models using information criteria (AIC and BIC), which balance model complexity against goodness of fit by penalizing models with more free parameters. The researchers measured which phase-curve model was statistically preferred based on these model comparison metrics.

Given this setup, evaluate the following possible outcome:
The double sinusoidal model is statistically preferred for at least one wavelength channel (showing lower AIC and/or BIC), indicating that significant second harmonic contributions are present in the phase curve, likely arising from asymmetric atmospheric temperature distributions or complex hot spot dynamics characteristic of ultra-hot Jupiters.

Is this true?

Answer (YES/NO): YES